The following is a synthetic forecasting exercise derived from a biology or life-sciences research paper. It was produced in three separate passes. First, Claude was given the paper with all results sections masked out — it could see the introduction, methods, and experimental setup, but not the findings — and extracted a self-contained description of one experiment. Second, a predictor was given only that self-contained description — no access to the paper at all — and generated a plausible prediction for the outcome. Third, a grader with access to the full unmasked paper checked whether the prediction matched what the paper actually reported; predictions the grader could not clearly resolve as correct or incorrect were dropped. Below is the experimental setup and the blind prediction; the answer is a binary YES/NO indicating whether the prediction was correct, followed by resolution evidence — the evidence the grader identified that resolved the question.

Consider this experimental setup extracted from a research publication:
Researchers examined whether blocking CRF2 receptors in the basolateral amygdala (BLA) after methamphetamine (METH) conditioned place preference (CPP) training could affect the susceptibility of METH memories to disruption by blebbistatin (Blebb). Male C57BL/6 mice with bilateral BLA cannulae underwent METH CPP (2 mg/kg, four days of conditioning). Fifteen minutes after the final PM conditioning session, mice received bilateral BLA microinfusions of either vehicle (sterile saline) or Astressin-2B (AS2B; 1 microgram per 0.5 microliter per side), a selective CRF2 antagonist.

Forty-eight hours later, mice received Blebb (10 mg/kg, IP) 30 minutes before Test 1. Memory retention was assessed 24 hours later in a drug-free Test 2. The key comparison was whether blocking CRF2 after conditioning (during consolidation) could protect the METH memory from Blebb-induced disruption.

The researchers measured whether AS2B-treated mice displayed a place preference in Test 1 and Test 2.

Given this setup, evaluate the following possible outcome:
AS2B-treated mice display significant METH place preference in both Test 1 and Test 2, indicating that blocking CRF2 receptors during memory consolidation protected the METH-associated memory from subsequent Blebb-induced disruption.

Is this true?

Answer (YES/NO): YES